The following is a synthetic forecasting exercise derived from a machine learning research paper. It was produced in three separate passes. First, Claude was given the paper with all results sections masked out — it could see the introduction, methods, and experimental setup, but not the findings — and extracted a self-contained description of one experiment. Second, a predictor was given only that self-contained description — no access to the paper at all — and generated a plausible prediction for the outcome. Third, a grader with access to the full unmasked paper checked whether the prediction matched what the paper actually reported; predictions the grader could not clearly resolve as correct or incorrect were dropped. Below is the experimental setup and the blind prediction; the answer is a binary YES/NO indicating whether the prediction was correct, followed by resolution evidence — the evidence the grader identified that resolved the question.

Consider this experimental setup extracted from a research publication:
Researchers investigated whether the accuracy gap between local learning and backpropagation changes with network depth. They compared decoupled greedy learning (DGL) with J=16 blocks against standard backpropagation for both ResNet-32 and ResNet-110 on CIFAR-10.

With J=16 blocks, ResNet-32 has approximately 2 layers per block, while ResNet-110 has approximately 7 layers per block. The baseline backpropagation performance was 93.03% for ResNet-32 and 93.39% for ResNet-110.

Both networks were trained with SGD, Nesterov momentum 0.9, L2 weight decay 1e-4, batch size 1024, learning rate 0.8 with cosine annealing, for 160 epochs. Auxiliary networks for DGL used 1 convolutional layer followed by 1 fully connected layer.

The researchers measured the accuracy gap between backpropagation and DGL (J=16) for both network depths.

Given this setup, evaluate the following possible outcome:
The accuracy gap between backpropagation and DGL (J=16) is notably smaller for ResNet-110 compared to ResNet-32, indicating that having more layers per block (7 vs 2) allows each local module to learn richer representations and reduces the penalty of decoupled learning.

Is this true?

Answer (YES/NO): YES